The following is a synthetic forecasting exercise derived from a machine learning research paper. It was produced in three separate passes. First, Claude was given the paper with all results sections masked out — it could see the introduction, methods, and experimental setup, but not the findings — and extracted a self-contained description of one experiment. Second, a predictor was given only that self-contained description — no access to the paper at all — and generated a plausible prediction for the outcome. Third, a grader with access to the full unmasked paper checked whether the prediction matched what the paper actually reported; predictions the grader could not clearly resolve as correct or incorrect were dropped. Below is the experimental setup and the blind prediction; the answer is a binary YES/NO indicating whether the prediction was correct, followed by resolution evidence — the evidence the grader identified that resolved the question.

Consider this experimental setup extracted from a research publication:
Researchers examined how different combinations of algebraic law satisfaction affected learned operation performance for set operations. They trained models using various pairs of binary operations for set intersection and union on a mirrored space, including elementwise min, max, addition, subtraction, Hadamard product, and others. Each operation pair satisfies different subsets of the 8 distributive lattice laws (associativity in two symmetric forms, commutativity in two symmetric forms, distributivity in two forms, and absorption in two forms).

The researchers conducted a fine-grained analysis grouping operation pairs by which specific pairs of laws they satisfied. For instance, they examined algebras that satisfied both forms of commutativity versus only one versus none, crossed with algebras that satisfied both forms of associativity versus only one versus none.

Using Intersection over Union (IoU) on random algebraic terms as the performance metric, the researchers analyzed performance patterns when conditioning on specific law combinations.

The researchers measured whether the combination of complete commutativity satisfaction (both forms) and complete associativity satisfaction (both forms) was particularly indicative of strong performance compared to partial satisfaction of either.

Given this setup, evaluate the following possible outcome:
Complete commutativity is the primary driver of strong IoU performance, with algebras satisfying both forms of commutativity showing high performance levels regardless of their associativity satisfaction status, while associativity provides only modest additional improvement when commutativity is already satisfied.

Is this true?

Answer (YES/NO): NO